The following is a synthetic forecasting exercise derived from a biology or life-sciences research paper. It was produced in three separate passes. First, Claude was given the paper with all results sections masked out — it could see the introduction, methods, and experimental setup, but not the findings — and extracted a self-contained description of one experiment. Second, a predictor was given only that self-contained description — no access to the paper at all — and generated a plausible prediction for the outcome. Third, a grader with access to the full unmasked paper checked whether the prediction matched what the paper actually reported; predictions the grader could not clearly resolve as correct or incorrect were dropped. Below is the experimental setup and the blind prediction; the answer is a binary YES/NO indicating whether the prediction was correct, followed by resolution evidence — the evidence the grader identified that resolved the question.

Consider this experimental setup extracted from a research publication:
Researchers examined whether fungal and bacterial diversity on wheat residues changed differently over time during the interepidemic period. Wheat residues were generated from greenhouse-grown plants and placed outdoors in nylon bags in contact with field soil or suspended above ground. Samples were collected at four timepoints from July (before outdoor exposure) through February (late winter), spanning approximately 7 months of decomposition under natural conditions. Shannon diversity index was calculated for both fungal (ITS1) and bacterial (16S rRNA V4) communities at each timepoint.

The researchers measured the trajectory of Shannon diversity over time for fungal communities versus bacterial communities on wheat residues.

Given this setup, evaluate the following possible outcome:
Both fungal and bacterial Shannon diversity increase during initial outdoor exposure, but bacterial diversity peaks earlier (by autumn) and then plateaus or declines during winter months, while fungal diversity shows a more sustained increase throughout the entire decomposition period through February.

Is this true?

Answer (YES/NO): NO